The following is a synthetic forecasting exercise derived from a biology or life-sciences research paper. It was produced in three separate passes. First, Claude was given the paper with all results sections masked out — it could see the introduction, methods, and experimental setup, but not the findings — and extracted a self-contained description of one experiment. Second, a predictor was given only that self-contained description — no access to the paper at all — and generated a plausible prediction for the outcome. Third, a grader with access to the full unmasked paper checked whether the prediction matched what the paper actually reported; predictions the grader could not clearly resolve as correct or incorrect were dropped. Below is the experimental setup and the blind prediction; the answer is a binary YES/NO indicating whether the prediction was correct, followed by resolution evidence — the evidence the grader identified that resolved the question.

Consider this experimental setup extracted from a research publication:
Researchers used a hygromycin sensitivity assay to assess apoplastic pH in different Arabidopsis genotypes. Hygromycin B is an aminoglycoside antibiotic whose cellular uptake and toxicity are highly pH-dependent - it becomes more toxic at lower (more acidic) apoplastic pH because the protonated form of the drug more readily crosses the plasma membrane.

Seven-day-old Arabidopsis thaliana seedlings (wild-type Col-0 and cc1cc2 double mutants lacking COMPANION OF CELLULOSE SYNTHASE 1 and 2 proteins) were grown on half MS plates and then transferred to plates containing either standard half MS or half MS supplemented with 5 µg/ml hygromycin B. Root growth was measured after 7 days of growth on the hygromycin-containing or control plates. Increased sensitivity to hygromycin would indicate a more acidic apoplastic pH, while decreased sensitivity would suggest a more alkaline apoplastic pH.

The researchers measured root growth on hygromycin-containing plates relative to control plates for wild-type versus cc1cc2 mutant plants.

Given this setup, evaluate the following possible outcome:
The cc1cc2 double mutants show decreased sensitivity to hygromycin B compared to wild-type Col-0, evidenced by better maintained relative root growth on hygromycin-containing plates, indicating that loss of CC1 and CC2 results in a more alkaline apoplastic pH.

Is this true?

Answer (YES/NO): NO